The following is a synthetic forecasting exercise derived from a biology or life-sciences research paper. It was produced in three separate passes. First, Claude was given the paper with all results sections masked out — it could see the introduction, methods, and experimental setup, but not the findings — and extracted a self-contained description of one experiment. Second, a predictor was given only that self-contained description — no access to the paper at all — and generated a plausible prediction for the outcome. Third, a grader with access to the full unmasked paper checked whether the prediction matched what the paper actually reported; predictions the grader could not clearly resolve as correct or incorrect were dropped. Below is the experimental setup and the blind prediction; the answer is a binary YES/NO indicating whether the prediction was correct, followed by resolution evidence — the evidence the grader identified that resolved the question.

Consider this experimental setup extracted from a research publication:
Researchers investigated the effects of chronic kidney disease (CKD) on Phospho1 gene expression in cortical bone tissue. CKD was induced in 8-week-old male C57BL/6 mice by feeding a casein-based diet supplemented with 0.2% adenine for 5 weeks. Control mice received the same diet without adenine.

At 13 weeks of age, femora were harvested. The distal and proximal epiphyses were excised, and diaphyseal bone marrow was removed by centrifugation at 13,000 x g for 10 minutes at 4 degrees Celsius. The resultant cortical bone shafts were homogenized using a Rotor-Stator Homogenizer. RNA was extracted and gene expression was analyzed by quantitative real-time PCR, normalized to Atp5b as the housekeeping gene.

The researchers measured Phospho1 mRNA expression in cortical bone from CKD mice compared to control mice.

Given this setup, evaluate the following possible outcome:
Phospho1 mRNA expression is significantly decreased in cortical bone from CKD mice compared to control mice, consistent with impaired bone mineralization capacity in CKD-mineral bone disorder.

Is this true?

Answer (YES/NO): NO